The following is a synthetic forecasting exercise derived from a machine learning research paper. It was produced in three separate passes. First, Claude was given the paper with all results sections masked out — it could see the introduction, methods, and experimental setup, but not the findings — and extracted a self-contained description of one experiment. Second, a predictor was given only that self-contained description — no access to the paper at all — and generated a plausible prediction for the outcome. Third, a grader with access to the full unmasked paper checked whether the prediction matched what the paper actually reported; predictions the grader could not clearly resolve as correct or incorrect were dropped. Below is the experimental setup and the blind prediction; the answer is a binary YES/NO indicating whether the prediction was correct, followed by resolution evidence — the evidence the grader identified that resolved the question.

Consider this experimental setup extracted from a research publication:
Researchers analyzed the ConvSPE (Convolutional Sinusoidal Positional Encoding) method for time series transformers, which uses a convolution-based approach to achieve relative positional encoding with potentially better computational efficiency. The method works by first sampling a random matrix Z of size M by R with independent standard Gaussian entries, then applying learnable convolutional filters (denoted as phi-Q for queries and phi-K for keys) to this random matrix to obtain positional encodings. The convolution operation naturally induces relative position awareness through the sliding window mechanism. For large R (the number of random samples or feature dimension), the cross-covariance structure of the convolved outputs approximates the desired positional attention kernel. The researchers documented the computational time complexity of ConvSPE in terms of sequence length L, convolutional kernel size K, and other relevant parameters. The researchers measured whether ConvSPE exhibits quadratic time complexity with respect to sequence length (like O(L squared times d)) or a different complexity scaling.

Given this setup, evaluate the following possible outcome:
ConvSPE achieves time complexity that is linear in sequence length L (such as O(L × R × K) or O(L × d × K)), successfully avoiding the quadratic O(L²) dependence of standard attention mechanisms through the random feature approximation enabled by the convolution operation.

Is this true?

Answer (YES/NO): YES